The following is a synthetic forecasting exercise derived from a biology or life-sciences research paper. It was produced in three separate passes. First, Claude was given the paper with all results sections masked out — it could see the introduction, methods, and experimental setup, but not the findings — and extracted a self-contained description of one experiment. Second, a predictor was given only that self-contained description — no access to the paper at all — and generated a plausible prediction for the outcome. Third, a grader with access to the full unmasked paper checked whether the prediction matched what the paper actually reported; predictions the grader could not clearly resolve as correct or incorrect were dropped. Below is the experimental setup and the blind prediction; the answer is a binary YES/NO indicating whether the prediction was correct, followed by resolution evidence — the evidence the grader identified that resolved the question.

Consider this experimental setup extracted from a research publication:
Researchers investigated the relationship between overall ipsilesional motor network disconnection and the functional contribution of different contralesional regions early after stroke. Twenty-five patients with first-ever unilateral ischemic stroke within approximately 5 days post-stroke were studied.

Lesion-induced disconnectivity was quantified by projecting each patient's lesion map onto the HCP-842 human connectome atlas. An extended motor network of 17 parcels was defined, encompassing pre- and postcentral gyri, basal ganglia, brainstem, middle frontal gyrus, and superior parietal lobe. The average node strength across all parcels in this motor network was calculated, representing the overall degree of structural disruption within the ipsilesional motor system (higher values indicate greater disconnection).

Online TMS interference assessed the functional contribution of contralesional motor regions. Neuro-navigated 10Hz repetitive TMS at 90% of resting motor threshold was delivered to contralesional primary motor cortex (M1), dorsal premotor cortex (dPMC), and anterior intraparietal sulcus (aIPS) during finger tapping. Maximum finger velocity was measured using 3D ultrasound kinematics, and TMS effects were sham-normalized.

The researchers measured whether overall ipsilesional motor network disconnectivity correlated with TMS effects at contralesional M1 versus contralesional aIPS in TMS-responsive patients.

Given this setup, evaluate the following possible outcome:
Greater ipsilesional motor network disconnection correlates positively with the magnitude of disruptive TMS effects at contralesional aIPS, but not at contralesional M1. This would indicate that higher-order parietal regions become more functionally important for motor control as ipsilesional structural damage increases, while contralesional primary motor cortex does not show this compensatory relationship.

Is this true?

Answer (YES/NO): NO